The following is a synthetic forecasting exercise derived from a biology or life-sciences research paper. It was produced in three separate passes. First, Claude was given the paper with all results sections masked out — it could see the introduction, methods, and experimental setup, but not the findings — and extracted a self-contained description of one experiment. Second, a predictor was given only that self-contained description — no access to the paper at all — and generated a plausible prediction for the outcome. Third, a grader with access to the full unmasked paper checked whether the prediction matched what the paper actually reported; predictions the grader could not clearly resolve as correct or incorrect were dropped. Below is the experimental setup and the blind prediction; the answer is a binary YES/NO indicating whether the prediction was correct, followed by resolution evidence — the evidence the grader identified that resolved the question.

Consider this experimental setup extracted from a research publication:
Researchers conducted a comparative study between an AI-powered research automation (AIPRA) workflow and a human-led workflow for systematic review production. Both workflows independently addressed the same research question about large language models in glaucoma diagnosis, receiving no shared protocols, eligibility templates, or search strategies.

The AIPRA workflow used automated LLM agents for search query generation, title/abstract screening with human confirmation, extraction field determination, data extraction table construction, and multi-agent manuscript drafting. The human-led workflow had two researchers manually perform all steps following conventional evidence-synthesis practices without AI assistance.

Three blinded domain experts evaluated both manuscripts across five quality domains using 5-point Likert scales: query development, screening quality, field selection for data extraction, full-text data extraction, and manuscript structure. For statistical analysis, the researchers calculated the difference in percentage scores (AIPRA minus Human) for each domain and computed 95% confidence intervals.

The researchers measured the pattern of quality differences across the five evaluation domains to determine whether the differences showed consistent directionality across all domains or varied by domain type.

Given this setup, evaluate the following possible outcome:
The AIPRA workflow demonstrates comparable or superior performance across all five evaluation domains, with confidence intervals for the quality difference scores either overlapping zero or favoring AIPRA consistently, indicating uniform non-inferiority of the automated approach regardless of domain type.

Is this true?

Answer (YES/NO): NO